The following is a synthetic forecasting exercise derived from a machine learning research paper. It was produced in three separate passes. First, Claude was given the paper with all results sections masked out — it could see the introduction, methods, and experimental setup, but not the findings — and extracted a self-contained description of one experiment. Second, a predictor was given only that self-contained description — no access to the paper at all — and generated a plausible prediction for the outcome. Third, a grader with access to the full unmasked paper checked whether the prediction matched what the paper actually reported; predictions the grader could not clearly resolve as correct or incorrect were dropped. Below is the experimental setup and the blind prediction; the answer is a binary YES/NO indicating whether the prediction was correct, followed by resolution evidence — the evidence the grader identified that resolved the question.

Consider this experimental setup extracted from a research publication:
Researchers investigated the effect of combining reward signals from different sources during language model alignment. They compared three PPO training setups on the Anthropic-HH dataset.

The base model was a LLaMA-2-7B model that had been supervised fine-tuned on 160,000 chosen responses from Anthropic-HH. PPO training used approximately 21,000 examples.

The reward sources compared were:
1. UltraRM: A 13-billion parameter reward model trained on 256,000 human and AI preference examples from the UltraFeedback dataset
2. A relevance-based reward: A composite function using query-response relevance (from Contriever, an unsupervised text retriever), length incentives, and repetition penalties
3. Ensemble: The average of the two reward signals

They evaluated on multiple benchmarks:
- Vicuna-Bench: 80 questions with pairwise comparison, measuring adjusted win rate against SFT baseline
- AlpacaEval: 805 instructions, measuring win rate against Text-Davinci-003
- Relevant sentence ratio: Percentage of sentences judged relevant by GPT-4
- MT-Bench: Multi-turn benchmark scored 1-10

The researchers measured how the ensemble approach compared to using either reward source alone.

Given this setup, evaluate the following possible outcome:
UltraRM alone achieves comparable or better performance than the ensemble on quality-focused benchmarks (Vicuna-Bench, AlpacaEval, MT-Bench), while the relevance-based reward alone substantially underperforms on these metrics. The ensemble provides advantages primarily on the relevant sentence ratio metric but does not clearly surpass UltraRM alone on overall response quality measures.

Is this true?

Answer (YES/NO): NO